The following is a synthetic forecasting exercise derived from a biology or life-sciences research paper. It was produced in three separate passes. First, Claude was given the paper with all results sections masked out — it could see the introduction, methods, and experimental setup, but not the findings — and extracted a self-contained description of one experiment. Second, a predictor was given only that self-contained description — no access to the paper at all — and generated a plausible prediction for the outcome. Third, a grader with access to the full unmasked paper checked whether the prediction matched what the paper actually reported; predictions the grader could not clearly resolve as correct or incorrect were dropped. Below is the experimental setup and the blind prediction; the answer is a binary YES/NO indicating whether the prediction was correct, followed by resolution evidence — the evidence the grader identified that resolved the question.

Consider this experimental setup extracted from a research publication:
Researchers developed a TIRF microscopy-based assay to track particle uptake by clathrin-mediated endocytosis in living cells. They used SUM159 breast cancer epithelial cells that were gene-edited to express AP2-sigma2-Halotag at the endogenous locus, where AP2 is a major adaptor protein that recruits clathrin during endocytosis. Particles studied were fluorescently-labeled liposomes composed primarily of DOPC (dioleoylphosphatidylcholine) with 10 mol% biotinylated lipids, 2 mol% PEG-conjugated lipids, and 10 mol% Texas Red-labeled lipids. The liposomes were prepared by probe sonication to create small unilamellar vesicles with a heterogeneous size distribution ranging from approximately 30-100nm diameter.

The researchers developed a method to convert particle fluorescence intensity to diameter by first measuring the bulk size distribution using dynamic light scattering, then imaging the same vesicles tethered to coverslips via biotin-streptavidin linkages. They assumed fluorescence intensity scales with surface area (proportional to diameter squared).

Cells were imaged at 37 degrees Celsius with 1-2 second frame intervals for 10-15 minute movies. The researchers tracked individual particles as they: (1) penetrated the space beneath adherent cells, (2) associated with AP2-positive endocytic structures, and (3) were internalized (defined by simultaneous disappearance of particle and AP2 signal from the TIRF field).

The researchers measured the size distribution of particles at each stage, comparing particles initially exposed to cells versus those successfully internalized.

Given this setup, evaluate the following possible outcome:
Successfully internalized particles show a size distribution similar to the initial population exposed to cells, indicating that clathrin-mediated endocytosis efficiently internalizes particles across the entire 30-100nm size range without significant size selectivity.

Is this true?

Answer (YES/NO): NO